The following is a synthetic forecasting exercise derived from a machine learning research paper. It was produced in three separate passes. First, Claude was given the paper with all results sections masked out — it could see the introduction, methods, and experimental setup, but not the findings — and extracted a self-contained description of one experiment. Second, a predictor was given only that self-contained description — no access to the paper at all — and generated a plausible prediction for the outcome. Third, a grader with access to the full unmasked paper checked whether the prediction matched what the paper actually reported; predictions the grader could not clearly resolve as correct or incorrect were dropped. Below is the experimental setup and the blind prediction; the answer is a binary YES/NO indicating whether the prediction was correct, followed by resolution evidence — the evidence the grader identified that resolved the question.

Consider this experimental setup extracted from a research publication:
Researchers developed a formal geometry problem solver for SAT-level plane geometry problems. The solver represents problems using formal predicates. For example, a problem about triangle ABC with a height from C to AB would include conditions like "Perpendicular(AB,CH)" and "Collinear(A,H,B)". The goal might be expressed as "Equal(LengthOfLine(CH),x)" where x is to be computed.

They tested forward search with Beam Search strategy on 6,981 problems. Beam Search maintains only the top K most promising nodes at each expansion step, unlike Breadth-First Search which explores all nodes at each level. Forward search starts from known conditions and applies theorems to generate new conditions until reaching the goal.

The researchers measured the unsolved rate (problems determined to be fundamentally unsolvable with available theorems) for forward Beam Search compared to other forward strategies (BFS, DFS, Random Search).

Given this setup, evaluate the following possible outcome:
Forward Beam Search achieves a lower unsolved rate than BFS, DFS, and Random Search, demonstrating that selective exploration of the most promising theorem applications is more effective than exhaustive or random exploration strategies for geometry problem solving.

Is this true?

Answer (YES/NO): NO